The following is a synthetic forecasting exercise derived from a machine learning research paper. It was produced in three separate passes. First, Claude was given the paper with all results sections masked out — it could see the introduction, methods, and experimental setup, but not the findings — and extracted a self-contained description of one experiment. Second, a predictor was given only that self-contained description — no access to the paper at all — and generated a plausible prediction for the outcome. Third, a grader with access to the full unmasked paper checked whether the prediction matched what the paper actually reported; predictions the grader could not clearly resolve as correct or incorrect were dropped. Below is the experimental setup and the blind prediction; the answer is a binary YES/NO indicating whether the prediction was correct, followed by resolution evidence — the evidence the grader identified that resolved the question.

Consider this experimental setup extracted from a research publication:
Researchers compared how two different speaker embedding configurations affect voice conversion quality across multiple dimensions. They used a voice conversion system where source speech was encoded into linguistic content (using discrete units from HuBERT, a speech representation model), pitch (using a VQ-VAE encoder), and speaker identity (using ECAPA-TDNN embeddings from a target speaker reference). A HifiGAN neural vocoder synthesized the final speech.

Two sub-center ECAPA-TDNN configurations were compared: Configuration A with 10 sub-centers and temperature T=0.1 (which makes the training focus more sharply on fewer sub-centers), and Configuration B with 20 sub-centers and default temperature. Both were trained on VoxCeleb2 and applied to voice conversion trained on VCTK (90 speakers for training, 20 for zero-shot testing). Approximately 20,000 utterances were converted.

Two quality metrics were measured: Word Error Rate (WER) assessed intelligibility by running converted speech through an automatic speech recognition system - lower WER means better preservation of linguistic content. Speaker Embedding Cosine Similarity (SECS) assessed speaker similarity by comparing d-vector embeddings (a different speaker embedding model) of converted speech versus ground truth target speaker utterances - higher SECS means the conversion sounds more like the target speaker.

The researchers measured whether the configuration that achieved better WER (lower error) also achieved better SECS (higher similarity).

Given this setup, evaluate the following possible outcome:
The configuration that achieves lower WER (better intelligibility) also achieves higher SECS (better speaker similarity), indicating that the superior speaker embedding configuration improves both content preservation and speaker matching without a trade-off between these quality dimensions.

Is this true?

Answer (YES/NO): NO